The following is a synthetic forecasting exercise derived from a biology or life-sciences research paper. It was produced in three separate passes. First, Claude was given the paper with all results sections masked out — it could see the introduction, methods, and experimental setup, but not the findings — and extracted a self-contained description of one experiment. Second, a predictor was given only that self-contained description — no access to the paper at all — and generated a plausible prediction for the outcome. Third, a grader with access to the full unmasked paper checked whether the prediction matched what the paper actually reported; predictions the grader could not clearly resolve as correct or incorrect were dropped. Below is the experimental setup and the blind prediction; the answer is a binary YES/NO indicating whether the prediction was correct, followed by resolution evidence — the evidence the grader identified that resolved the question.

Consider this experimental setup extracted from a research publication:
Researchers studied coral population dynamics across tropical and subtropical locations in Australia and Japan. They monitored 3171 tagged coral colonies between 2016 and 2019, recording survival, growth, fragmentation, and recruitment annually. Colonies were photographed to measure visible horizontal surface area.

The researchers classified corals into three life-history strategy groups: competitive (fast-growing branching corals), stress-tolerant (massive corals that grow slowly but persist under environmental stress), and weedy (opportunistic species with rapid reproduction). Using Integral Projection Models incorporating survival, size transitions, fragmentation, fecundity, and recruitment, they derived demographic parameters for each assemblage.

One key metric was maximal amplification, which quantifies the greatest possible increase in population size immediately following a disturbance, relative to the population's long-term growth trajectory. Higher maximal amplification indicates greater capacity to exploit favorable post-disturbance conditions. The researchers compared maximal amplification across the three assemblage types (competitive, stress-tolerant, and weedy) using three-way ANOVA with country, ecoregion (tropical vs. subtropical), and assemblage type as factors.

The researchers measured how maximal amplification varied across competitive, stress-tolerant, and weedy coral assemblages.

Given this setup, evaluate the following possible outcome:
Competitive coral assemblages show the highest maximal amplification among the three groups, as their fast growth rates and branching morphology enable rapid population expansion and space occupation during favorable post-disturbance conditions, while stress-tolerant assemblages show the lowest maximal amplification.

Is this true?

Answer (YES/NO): NO